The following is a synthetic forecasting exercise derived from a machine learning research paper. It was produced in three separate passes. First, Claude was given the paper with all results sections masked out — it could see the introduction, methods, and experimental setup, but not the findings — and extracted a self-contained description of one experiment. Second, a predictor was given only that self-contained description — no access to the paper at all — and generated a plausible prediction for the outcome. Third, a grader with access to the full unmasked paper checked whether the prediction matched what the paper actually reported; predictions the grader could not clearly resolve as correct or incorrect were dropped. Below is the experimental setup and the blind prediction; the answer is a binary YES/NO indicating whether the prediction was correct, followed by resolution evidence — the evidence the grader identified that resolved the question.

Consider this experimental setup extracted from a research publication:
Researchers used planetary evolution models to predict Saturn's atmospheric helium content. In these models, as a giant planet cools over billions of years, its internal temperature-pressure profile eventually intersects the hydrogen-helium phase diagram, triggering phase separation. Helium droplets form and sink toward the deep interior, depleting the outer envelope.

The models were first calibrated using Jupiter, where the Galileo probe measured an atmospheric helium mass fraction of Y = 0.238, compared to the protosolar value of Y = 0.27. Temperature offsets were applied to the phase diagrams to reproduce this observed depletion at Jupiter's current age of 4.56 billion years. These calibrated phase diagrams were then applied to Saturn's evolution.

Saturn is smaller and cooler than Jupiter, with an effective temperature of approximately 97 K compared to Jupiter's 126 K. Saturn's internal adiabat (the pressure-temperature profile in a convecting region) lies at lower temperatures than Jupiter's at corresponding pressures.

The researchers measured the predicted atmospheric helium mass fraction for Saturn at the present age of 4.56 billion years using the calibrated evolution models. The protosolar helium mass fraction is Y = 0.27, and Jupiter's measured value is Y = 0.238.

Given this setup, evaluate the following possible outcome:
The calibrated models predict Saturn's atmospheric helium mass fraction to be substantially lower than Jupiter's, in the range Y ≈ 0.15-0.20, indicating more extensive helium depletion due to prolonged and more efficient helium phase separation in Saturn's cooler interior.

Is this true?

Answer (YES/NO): NO